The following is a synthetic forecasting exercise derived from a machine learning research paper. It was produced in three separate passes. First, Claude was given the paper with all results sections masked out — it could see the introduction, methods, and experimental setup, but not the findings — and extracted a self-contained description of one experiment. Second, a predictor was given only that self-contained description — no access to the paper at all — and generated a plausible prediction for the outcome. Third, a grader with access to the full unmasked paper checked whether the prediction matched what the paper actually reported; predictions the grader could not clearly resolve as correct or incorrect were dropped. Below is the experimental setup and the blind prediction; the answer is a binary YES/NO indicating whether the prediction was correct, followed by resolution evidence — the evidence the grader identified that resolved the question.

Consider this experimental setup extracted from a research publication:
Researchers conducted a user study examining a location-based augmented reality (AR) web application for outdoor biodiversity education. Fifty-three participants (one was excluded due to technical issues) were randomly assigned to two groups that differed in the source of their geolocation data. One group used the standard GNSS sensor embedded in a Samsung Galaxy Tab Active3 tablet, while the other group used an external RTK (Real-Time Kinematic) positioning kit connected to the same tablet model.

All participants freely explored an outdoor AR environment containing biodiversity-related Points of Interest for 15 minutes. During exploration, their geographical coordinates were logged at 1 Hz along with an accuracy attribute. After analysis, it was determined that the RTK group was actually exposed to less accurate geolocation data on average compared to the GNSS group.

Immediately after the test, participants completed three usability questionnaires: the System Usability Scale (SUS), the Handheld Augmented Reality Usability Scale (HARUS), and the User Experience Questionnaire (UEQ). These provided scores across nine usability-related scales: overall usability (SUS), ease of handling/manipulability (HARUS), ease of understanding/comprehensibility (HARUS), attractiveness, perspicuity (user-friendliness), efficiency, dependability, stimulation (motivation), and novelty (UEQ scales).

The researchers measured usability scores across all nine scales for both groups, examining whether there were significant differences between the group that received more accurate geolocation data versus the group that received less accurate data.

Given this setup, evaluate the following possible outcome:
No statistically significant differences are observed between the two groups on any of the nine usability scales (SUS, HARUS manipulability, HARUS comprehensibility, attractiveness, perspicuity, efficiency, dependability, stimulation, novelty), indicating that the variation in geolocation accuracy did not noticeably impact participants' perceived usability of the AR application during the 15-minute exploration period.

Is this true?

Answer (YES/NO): NO